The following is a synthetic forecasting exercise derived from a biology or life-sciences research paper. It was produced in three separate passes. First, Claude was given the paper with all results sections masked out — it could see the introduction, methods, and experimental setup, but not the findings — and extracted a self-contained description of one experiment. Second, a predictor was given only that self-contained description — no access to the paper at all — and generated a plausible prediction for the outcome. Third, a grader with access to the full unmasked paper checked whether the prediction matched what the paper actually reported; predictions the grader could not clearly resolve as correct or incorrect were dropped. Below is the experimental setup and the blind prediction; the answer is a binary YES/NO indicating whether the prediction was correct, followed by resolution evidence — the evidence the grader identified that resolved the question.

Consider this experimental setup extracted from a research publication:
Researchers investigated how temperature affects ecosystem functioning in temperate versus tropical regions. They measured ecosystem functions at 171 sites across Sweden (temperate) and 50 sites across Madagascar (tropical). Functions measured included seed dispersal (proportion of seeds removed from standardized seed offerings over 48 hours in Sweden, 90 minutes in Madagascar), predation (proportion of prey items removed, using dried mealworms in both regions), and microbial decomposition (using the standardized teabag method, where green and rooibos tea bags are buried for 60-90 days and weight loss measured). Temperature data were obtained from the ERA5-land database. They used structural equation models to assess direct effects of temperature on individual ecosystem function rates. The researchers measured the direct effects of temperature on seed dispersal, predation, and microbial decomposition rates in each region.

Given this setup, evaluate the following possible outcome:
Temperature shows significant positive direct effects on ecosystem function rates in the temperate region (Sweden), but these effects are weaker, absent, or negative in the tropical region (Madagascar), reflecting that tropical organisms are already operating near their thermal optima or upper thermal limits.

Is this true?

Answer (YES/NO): NO